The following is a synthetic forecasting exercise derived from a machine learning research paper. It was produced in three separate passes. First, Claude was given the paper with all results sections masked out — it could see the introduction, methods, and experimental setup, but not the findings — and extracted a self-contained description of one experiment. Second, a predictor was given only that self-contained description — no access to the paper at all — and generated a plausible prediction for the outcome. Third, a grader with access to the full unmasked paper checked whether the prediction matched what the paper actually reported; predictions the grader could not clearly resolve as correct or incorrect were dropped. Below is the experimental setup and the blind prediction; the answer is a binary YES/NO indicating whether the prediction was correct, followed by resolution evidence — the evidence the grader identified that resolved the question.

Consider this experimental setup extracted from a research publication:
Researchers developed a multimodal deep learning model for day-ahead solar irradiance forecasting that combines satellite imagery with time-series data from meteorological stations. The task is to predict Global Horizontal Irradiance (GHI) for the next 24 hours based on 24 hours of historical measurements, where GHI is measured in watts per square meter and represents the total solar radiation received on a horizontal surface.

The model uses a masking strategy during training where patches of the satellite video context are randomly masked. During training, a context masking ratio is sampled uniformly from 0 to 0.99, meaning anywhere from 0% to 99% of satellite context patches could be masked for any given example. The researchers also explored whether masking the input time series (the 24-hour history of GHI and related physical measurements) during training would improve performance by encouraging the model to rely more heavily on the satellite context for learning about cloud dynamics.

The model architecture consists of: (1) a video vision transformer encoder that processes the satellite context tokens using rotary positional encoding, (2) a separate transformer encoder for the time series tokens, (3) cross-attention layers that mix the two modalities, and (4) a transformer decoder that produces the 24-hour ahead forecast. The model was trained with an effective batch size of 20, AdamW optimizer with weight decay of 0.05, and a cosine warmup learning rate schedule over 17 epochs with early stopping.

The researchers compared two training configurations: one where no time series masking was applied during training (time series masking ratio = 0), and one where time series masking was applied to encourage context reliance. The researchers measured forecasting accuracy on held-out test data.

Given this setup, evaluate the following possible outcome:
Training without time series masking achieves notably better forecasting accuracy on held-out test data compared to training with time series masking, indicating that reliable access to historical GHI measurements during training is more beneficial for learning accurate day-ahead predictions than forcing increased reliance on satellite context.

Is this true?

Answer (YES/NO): YES